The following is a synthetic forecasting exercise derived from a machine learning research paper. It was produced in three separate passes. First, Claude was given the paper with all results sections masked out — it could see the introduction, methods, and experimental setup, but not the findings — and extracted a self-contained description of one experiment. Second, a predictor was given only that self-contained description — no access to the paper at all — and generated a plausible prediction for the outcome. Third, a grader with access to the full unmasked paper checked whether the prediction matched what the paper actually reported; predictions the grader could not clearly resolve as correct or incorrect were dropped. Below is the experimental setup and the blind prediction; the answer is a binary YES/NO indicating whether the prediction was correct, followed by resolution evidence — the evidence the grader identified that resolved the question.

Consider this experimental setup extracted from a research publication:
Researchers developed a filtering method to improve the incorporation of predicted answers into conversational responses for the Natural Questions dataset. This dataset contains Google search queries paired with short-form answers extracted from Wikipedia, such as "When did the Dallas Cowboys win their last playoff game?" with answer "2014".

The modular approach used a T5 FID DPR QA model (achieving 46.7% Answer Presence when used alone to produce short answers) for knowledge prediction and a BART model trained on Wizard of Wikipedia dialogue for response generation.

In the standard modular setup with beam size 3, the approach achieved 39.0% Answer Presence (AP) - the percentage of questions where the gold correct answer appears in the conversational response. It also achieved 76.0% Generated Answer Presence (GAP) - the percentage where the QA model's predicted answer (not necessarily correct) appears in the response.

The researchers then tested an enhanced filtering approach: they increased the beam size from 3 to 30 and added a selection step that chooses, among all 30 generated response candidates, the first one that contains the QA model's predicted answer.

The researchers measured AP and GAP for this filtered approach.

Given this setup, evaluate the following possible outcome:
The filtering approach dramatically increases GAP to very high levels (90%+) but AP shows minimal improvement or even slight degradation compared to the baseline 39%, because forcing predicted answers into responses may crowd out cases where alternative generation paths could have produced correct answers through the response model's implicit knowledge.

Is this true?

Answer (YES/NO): NO